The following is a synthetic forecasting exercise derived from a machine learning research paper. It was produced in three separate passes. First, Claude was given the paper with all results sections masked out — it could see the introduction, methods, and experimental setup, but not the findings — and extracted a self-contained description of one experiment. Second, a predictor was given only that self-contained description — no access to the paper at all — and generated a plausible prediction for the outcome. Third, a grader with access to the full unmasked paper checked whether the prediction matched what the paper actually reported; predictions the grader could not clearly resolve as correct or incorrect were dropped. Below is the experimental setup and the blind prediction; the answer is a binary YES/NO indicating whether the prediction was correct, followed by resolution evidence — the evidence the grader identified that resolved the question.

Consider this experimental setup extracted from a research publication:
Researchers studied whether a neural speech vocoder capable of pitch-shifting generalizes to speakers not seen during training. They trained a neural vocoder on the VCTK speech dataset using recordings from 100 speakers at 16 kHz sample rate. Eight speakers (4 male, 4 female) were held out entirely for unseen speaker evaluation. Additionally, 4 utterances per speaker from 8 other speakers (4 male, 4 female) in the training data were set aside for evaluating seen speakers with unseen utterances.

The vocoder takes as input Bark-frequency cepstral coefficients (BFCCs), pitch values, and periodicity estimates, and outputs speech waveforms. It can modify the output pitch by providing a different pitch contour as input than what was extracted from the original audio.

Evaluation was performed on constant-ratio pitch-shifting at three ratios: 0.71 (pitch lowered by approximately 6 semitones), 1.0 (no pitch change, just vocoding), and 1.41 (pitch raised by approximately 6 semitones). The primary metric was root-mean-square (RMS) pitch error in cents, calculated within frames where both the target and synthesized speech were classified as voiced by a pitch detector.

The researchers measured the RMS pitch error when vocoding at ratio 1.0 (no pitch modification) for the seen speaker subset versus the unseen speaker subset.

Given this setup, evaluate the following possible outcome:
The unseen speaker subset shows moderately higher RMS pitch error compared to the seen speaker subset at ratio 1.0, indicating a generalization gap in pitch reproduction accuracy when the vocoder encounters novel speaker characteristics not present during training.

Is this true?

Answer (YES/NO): NO